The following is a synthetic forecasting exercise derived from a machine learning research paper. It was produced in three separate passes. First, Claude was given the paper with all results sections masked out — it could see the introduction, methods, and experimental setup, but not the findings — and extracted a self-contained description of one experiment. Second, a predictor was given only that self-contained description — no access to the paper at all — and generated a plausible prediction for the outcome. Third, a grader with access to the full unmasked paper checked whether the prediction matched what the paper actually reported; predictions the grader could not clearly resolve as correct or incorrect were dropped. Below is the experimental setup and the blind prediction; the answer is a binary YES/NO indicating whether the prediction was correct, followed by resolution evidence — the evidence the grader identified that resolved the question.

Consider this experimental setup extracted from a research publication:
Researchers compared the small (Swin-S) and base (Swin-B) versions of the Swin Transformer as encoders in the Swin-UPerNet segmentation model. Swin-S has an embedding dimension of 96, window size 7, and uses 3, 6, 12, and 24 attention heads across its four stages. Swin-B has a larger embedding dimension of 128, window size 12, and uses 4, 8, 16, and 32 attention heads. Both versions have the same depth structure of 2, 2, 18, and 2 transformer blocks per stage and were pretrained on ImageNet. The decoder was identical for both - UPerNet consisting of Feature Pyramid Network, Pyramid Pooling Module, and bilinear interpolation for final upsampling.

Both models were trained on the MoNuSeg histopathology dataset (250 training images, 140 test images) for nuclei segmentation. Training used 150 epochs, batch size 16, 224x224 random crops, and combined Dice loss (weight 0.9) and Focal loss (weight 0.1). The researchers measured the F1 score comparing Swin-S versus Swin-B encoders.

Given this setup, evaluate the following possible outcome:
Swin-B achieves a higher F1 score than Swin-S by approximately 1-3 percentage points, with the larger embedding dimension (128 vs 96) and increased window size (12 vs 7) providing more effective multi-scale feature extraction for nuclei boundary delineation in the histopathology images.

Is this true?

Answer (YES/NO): YES